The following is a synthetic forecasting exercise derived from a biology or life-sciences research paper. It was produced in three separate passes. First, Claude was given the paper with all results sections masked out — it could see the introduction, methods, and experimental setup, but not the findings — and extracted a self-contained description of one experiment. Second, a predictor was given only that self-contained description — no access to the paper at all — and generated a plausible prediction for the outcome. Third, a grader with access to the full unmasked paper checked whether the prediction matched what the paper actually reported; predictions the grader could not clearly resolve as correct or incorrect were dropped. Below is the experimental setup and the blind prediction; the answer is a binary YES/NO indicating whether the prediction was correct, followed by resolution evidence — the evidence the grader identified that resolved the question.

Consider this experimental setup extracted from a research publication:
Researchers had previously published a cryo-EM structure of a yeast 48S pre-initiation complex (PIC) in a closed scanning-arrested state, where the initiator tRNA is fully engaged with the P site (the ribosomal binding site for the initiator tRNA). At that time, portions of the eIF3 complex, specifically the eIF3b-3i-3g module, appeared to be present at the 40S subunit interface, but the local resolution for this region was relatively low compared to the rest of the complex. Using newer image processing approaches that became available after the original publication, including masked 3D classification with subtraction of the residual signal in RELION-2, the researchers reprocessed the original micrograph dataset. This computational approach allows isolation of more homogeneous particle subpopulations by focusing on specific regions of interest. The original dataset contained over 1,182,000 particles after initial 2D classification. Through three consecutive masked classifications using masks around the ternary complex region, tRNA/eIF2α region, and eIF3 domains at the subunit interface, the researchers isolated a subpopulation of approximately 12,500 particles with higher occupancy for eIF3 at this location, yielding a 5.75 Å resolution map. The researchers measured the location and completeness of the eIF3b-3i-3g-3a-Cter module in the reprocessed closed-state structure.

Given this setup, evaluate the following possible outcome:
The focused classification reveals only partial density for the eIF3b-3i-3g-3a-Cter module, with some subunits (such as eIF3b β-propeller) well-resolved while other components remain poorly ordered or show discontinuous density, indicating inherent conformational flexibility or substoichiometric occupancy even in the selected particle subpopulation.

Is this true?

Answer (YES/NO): YES